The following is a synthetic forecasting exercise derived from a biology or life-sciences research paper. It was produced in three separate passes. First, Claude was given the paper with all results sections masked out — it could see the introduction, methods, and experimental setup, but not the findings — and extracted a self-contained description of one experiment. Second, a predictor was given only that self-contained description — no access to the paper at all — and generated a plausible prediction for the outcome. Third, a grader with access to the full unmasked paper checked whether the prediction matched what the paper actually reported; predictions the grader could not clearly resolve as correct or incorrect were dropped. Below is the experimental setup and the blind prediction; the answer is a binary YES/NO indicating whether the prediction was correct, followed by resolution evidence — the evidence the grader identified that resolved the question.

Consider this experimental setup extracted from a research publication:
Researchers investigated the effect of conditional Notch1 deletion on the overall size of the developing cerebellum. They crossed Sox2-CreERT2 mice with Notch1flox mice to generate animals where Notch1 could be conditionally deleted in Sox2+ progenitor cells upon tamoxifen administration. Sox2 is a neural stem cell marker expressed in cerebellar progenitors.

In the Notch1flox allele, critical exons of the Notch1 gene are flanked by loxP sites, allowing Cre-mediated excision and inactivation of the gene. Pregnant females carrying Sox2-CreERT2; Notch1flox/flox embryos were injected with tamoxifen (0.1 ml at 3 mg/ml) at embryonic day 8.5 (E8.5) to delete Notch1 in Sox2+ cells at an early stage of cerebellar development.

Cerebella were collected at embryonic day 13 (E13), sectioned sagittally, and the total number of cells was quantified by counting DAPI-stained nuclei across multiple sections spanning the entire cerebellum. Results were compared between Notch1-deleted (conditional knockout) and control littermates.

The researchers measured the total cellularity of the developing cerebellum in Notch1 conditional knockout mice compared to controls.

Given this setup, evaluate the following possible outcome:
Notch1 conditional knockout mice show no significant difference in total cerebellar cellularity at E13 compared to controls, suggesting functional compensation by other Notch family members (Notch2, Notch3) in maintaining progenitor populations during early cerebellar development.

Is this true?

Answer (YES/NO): NO